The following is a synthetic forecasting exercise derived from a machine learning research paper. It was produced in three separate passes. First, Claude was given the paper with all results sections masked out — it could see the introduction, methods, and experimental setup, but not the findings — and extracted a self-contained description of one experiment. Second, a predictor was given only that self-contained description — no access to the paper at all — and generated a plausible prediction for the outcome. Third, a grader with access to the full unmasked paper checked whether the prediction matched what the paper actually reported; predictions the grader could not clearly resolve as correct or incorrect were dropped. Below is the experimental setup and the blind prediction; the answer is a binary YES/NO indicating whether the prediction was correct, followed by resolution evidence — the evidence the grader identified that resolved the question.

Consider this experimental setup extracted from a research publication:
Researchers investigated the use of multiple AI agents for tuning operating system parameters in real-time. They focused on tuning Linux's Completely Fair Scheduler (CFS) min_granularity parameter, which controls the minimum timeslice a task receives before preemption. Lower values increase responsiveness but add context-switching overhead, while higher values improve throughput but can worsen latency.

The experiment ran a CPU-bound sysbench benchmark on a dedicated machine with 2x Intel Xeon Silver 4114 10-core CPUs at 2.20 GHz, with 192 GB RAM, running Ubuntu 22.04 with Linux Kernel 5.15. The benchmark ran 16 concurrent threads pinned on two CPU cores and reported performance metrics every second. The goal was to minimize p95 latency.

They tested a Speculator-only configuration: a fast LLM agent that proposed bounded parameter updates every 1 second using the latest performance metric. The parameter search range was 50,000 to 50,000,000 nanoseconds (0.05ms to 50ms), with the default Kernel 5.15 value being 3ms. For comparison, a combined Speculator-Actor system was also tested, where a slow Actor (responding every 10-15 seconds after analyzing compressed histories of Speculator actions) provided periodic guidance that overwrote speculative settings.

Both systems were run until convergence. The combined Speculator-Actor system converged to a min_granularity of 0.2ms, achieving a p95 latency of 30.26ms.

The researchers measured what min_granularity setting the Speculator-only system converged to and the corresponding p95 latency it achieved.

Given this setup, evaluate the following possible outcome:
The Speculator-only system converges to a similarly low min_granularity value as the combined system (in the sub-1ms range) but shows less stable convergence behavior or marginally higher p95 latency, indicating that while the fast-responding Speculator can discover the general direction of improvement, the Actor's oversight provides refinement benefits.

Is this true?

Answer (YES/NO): NO